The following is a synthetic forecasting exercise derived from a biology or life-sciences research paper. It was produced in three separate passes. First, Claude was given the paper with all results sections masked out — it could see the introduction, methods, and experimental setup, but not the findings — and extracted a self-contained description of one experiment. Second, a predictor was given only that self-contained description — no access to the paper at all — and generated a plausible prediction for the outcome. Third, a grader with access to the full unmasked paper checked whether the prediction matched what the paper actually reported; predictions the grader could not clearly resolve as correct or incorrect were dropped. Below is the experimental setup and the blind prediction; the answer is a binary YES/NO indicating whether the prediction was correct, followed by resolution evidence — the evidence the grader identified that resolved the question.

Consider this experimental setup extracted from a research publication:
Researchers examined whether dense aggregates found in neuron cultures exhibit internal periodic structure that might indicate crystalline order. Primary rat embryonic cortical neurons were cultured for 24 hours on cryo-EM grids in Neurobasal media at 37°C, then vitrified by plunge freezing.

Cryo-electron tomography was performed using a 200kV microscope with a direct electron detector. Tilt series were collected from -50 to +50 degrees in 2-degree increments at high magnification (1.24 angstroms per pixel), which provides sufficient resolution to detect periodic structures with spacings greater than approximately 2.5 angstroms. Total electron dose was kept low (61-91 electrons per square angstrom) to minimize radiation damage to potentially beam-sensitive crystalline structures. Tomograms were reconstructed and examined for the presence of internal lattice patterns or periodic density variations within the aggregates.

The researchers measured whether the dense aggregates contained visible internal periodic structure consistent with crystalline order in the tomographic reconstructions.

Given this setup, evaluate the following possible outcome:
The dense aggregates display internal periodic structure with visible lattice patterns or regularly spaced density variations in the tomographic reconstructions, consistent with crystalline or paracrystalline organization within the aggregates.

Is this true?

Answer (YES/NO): NO